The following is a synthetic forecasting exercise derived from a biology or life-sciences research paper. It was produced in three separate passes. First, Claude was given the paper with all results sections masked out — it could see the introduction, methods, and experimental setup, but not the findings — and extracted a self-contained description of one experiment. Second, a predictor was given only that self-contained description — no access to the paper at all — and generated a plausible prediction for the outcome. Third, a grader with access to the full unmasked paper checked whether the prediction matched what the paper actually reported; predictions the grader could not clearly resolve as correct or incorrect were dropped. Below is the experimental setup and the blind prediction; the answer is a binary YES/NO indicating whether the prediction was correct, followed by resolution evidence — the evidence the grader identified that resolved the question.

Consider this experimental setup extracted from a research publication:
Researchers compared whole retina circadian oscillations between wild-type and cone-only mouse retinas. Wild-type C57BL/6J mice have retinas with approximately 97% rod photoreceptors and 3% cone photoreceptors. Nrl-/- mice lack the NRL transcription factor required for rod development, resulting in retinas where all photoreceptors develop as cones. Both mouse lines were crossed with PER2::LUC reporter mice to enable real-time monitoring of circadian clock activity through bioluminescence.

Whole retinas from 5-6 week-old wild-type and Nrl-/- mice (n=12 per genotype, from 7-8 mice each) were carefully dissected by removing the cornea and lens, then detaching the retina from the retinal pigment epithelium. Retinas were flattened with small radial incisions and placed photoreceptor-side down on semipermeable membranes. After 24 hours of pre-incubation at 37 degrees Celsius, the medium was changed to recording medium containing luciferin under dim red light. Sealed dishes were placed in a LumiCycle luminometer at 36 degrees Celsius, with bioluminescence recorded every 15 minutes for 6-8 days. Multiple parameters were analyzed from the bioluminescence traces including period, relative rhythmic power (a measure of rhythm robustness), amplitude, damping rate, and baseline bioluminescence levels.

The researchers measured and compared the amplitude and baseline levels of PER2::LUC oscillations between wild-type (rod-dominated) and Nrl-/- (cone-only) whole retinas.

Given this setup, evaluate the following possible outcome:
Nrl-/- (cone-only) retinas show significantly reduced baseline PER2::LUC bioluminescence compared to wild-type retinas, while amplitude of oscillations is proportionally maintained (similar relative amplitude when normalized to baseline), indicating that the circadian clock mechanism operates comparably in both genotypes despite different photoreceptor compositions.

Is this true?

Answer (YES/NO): NO